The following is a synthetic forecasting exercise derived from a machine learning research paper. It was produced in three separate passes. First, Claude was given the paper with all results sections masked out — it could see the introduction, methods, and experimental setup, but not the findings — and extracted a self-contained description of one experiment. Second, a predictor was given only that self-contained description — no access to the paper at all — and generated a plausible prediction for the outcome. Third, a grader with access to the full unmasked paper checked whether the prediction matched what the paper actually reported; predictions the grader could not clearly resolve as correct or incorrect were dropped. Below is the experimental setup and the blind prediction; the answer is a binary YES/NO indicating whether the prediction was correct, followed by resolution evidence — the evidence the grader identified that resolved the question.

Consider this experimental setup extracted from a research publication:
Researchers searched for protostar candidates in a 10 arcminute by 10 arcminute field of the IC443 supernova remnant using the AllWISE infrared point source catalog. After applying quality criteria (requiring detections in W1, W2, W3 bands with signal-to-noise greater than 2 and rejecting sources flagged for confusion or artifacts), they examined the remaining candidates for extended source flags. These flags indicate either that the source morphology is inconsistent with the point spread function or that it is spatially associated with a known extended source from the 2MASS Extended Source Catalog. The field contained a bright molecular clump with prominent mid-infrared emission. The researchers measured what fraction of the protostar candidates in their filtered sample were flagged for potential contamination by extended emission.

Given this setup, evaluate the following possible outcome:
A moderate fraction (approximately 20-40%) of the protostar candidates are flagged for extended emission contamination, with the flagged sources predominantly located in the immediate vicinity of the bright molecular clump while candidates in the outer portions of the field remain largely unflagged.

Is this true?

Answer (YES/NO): NO